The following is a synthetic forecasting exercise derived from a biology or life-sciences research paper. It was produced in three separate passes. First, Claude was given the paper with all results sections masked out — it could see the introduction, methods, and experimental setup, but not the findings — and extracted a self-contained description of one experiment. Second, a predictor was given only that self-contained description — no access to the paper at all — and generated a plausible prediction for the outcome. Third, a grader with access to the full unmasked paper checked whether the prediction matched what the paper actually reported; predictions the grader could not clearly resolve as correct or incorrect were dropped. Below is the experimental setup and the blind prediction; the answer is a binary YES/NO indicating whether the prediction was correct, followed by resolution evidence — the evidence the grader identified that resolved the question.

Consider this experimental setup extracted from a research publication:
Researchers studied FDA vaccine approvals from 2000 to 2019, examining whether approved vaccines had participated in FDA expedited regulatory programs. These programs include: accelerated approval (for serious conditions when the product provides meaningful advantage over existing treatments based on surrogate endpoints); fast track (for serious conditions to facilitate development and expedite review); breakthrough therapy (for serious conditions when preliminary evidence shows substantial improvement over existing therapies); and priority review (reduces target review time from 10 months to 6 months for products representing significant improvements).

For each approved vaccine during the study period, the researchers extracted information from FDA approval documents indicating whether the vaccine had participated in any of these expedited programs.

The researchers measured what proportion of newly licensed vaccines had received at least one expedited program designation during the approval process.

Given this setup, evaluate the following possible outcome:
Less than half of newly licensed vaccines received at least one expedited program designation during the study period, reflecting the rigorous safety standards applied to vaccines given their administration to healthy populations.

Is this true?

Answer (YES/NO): YES